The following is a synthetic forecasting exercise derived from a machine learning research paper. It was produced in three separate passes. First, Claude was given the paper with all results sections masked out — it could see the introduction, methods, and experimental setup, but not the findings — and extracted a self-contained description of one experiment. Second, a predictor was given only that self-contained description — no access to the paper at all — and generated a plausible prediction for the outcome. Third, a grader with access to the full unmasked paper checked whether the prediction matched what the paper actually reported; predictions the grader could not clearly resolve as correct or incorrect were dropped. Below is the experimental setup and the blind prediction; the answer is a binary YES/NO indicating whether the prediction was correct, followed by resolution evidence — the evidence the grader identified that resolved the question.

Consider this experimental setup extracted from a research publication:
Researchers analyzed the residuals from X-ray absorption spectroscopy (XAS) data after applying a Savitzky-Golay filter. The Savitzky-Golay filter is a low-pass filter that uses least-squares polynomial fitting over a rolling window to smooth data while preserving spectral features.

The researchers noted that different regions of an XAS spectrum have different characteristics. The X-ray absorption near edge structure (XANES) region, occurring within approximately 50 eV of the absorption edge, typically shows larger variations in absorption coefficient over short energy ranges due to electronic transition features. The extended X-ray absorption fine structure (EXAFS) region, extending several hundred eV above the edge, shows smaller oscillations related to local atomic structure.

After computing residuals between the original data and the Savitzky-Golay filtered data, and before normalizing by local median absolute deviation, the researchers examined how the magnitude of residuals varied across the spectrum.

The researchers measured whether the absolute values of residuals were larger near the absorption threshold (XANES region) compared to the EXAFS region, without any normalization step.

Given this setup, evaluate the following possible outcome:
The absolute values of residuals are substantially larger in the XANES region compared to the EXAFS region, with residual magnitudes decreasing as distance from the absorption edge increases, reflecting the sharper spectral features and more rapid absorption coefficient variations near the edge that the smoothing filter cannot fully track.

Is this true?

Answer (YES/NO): YES